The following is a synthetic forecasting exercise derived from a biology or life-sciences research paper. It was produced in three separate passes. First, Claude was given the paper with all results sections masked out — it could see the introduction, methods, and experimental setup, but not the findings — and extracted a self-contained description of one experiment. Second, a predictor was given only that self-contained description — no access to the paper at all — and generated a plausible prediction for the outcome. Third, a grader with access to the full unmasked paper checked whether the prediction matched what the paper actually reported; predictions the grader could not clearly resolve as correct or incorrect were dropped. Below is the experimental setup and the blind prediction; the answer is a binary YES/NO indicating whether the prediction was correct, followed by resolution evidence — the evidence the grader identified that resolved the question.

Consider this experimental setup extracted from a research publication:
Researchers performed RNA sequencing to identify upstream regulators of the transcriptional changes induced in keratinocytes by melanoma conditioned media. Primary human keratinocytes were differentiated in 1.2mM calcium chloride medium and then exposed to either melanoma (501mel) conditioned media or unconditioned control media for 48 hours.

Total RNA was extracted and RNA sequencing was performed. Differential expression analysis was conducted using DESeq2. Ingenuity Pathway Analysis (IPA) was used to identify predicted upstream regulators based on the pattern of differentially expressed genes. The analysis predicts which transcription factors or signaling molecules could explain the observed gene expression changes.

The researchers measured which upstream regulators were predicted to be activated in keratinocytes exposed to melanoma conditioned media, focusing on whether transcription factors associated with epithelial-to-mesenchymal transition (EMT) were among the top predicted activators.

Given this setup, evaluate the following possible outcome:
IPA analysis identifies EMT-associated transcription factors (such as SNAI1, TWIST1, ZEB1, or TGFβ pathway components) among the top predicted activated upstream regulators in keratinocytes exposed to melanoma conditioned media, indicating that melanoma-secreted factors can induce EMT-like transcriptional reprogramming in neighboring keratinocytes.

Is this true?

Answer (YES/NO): YES